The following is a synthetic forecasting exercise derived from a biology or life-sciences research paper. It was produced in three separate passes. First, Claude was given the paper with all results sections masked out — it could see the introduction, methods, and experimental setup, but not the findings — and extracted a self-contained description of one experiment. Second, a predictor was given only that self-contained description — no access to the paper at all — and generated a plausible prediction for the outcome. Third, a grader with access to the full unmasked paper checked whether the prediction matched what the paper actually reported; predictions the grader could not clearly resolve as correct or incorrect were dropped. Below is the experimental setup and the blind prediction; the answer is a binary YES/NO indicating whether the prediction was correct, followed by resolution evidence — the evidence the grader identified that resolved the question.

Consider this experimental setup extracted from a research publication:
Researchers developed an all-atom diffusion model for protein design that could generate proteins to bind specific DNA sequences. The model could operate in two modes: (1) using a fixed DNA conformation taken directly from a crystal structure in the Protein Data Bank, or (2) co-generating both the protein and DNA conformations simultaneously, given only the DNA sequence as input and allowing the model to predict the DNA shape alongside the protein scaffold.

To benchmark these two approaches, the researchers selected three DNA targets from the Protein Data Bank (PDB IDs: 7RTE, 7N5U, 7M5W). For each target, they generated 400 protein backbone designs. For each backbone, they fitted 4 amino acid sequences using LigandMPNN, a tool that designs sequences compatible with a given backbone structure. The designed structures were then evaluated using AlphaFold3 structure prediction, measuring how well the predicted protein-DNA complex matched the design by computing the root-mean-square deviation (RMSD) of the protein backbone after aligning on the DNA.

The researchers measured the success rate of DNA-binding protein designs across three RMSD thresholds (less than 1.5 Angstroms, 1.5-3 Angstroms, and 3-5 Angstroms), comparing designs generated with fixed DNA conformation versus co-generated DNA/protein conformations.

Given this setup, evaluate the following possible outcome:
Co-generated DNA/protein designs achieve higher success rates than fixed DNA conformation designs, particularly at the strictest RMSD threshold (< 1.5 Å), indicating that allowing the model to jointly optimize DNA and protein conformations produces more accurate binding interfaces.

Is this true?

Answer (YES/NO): NO